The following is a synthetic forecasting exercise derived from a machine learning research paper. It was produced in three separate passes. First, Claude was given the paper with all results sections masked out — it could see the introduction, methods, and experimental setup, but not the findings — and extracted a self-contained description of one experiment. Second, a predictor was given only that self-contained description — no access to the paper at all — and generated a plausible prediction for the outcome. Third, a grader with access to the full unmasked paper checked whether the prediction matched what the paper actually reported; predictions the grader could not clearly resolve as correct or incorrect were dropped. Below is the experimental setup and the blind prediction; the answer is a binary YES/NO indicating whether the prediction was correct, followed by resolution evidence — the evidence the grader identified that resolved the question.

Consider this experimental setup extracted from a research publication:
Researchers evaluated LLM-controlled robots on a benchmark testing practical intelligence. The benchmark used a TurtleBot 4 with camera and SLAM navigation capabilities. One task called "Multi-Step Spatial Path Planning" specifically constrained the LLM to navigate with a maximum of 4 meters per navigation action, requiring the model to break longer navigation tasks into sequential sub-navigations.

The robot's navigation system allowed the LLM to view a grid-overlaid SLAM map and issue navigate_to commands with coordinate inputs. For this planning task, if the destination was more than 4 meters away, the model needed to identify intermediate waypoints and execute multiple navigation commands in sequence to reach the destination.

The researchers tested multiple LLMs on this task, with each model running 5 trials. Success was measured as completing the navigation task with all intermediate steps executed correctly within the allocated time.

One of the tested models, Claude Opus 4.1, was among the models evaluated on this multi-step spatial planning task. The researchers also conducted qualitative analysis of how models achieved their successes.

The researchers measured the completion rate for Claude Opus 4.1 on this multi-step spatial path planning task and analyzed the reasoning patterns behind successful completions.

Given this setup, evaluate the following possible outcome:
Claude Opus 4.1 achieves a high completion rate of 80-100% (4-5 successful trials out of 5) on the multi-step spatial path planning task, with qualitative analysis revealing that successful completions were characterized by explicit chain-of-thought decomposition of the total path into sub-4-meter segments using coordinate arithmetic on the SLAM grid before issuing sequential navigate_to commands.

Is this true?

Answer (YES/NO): NO